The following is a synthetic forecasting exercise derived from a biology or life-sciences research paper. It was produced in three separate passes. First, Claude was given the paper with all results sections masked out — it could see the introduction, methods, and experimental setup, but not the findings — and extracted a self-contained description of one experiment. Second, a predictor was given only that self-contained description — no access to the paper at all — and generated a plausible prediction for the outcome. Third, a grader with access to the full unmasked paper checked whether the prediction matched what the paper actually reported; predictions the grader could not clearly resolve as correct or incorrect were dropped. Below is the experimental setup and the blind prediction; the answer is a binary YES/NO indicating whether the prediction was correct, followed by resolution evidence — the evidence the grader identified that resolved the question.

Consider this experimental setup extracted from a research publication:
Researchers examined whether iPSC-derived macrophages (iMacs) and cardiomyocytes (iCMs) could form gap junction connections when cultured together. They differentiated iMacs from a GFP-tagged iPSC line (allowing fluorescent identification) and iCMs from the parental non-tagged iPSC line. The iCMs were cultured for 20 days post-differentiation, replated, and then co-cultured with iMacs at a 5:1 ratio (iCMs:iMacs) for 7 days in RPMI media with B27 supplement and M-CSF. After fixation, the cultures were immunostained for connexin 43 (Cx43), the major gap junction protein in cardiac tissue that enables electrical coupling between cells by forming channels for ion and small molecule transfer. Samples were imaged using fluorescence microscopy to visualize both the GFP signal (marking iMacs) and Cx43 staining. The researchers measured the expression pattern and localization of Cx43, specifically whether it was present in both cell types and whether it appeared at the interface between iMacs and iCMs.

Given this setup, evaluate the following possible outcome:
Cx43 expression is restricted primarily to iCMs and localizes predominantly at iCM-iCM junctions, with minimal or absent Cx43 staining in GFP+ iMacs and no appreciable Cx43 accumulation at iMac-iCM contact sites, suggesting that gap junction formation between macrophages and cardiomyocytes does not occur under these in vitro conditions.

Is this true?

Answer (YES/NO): NO